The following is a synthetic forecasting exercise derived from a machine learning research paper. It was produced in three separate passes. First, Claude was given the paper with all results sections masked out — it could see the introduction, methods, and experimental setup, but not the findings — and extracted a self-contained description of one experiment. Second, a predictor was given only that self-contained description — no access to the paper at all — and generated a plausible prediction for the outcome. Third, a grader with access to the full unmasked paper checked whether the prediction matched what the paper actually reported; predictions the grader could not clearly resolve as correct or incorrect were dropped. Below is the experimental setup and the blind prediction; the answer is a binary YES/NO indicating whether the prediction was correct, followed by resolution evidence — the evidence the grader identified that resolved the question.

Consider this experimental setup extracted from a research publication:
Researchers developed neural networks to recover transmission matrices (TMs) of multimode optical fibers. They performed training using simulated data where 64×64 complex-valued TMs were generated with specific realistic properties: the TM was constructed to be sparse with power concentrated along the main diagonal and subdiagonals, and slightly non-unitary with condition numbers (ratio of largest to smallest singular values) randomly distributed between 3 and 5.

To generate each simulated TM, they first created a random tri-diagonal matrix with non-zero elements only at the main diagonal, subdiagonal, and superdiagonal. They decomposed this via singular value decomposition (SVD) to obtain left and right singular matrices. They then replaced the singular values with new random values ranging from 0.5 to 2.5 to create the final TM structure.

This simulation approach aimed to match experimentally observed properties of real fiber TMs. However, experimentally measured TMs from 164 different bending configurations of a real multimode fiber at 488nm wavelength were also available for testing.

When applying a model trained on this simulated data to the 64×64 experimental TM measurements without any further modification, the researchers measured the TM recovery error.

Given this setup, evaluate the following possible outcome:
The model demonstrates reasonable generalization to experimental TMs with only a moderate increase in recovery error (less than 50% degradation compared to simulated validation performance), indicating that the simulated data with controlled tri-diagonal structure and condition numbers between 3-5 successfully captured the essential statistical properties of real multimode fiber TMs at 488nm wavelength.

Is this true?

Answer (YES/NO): NO